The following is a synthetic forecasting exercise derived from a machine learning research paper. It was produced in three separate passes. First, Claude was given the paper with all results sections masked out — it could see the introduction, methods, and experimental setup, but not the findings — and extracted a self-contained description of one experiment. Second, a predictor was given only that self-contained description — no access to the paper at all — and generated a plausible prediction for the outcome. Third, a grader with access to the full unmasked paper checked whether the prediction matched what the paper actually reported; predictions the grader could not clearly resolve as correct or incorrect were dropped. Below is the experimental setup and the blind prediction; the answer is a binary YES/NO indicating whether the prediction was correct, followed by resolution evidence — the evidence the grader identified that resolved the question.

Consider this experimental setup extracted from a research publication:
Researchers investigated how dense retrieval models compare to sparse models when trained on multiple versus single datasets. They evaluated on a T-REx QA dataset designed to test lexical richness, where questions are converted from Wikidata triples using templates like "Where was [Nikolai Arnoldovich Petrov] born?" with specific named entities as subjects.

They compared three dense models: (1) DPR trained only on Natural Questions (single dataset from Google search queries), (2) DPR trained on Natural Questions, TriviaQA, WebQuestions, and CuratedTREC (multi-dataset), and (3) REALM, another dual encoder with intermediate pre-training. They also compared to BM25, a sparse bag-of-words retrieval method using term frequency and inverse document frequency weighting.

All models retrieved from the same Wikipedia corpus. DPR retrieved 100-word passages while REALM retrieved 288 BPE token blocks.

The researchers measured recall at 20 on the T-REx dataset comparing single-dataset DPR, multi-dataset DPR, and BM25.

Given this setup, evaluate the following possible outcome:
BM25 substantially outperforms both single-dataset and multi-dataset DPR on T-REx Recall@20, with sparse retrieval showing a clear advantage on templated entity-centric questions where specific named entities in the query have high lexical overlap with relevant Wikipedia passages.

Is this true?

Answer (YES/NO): YES